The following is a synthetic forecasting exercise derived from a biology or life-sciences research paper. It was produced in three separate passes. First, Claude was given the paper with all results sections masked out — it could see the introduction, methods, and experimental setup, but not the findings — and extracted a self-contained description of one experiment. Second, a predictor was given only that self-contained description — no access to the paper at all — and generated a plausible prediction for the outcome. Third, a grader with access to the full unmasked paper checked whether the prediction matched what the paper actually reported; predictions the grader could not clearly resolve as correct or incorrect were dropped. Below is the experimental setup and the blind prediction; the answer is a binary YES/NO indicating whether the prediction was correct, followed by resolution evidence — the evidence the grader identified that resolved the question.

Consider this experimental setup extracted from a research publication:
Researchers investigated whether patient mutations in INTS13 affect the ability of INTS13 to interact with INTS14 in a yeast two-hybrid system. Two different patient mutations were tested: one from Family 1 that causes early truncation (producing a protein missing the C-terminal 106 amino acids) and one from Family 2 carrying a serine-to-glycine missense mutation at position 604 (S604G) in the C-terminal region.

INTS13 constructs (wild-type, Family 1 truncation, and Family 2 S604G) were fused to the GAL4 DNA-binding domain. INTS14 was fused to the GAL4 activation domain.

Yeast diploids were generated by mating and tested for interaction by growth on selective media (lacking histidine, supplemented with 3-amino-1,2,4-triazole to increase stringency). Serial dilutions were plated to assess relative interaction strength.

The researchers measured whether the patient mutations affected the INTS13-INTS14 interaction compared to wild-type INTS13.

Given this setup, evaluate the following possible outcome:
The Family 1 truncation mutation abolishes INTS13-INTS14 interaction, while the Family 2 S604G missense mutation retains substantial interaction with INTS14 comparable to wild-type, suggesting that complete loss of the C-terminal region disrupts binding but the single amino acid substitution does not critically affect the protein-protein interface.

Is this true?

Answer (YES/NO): NO